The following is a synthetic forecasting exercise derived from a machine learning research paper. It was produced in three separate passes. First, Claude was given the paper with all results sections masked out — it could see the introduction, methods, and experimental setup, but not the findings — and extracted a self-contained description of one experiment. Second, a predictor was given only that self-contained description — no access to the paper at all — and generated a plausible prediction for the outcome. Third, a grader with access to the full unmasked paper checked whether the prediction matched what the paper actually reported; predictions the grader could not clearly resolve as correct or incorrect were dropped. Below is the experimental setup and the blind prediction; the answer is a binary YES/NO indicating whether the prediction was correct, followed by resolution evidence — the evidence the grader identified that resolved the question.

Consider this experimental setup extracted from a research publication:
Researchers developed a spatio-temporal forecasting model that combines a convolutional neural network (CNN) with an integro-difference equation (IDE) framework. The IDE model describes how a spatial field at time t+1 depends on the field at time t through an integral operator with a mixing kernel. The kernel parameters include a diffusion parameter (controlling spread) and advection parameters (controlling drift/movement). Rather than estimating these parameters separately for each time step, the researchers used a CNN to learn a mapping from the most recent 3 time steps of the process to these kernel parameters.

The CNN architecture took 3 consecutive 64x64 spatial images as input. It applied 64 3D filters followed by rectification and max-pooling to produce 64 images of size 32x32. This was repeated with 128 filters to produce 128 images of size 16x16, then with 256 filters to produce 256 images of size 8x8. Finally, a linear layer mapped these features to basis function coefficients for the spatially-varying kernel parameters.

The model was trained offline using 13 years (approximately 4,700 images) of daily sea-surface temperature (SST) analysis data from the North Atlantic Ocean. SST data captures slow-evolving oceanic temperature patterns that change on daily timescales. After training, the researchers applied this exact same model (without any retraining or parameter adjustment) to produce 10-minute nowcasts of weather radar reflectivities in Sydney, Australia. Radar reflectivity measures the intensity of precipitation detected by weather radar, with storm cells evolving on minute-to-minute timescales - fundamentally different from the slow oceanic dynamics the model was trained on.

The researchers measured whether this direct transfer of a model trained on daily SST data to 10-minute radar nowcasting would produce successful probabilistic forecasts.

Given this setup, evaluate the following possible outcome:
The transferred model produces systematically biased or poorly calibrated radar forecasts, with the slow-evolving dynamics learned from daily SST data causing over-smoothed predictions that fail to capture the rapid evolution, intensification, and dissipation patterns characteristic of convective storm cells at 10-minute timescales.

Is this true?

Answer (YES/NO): NO